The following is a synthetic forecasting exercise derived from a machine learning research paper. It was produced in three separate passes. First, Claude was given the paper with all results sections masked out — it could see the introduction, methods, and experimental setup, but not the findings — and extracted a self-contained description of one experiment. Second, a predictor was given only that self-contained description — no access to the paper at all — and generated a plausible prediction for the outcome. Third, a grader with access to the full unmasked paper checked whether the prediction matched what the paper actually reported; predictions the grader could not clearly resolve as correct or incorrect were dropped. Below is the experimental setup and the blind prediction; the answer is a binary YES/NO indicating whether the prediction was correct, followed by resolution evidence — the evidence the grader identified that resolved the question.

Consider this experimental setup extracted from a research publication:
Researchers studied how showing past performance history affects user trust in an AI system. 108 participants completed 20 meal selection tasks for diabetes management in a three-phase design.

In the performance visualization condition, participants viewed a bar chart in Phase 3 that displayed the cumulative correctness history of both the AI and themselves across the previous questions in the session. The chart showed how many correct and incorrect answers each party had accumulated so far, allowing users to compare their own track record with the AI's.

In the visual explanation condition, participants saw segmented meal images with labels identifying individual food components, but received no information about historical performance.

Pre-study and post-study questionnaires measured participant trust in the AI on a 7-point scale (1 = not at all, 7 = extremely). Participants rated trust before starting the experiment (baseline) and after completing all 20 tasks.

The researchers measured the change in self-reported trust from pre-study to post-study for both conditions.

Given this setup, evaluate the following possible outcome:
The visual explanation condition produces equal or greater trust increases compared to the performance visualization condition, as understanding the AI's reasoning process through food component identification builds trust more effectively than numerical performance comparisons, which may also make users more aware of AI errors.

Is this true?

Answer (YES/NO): NO